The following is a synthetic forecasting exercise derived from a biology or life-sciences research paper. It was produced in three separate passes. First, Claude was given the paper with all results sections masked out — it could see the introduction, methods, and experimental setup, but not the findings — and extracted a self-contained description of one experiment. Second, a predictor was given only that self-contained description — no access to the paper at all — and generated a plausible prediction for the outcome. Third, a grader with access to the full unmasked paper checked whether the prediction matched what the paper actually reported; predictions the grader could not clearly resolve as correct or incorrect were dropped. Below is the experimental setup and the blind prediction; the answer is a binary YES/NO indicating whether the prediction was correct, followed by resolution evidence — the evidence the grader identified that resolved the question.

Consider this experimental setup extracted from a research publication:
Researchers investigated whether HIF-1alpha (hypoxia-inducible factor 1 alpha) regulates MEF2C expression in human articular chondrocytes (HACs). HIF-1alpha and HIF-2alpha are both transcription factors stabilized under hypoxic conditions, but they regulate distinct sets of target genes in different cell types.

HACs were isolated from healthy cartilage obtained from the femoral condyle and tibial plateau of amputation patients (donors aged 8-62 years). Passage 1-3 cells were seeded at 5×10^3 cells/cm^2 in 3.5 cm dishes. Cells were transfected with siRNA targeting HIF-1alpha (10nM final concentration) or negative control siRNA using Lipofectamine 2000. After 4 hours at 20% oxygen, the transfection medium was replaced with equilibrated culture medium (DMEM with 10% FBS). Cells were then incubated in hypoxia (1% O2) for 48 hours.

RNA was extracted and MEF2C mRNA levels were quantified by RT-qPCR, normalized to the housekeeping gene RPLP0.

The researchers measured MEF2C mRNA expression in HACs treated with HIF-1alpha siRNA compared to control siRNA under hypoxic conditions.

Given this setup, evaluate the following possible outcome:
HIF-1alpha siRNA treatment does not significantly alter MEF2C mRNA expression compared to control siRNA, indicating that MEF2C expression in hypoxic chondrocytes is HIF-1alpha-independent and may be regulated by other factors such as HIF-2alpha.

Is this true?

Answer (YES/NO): YES